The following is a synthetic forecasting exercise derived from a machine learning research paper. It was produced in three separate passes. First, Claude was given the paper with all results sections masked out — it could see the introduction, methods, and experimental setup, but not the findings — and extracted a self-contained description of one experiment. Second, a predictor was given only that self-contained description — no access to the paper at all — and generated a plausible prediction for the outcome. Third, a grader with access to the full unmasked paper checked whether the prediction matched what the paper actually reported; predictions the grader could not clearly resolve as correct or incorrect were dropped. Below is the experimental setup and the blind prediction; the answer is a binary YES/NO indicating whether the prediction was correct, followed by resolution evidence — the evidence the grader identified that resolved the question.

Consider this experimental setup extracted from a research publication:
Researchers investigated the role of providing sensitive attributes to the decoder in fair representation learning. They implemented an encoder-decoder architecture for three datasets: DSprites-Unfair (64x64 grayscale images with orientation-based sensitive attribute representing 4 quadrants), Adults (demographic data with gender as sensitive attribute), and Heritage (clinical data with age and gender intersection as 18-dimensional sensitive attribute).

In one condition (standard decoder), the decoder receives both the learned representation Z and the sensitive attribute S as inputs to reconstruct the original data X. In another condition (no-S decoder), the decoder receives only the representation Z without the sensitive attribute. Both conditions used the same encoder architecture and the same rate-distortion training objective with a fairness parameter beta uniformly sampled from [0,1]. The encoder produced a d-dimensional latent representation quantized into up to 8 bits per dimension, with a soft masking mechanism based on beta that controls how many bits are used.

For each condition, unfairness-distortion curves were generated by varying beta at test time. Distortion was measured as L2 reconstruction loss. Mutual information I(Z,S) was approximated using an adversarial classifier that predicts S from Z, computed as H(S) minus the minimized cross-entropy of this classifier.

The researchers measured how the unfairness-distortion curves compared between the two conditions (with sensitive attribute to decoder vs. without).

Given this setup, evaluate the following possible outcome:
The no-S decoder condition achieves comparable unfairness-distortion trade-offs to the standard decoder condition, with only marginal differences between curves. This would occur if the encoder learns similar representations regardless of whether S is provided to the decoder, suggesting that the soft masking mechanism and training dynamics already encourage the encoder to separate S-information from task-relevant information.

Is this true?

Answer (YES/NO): NO